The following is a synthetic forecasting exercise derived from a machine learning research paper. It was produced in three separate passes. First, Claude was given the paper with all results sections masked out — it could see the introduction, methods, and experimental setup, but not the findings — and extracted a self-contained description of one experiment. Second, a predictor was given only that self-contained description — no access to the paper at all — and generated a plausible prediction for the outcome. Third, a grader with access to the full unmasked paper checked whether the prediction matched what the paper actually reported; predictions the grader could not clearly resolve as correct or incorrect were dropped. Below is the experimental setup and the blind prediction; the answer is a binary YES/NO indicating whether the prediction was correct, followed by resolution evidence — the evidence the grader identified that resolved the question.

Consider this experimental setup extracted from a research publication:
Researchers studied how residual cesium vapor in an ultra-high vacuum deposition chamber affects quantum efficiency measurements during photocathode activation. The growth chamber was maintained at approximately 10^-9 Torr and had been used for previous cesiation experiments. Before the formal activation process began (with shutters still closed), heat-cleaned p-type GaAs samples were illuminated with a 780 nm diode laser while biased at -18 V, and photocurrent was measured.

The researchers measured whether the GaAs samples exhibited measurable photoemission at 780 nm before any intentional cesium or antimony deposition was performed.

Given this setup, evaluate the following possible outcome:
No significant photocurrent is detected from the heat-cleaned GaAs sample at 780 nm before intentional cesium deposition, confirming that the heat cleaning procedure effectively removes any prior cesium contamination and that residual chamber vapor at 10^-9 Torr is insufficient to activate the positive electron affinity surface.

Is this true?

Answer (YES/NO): NO